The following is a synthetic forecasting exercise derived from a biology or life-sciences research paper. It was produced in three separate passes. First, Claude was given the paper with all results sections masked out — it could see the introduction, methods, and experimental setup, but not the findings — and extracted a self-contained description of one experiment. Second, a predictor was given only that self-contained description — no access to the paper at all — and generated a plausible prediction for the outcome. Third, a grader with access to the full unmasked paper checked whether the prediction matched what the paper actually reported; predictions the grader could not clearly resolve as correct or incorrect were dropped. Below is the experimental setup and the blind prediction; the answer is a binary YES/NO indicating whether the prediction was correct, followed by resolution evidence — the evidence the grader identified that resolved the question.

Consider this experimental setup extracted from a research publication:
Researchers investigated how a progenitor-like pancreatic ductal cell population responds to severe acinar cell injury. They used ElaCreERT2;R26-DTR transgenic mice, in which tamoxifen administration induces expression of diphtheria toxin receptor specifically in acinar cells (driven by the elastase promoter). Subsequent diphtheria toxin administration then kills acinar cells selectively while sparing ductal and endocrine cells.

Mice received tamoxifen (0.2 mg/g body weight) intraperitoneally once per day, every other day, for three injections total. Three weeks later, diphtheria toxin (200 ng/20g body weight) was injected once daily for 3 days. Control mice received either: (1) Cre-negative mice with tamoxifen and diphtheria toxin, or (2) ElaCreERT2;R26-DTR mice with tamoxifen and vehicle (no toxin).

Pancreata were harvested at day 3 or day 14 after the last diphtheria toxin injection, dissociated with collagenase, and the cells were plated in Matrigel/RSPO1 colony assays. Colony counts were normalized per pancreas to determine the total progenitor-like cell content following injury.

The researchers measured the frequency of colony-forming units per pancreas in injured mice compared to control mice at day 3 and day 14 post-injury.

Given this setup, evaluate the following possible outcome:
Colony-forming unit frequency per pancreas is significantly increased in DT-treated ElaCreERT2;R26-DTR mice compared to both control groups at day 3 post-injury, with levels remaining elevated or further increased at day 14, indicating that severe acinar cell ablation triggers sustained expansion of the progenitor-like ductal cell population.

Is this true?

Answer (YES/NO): NO